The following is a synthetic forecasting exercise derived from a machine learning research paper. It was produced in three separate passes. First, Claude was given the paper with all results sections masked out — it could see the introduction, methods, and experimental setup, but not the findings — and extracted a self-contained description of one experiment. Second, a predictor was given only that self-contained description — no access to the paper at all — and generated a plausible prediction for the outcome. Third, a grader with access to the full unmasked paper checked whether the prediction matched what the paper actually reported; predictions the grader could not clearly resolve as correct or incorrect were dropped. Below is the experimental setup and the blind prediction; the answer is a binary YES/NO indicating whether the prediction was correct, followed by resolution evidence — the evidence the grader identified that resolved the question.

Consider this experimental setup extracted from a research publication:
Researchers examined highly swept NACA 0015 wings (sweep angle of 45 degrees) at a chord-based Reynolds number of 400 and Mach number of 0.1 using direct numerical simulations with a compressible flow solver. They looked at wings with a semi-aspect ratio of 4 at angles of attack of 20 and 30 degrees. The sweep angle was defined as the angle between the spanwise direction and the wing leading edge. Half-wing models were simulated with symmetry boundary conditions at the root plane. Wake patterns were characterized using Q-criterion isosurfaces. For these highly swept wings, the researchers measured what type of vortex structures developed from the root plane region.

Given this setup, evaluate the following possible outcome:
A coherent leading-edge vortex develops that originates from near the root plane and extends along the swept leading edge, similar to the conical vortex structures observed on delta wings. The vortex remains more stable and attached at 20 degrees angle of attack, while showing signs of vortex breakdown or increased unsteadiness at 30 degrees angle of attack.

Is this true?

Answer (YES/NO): NO